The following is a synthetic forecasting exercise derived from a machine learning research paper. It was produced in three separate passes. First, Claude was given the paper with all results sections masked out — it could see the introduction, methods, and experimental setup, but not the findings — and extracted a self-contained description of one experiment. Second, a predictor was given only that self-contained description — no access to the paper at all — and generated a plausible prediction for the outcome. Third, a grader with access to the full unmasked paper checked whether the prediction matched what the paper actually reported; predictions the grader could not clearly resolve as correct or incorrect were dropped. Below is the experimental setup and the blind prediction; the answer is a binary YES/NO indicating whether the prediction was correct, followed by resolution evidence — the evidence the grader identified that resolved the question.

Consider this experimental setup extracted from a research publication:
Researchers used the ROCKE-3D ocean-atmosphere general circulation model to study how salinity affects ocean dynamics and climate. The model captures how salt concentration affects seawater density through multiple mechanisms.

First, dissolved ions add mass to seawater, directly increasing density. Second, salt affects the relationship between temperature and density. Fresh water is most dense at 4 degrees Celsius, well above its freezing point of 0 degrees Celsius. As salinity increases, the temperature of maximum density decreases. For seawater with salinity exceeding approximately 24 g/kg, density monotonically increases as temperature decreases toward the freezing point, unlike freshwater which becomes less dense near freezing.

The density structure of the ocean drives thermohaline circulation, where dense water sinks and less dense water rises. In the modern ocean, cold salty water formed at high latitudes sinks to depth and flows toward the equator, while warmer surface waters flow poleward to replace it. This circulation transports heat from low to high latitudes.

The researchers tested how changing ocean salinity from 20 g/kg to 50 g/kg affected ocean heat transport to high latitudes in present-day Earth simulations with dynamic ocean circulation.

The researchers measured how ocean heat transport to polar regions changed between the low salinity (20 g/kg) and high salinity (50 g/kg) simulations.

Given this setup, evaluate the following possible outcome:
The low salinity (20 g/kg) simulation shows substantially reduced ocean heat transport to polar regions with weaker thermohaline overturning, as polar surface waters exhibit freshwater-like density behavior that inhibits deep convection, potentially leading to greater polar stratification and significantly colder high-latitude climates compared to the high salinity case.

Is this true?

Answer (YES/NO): YES